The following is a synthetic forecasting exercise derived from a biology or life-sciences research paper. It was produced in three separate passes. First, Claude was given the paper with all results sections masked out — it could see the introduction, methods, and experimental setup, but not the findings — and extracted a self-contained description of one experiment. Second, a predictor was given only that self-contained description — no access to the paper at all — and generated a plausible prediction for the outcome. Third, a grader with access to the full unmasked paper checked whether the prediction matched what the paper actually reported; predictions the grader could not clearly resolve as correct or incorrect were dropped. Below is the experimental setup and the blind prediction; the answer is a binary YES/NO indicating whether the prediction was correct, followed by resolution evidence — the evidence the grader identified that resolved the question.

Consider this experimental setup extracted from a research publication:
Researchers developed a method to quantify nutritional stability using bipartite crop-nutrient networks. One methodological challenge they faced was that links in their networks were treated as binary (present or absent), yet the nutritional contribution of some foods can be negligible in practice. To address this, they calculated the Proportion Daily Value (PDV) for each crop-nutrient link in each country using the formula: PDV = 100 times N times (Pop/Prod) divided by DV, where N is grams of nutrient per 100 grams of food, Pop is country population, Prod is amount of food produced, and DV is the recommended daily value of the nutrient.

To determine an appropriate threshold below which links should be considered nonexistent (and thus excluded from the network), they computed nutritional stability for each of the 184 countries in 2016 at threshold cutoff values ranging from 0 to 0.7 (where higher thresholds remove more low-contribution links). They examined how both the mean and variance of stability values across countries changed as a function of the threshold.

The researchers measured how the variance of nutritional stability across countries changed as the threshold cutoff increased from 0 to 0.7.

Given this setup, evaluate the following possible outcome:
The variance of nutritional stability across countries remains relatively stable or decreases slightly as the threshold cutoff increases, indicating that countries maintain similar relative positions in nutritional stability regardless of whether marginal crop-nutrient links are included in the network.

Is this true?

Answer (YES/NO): NO